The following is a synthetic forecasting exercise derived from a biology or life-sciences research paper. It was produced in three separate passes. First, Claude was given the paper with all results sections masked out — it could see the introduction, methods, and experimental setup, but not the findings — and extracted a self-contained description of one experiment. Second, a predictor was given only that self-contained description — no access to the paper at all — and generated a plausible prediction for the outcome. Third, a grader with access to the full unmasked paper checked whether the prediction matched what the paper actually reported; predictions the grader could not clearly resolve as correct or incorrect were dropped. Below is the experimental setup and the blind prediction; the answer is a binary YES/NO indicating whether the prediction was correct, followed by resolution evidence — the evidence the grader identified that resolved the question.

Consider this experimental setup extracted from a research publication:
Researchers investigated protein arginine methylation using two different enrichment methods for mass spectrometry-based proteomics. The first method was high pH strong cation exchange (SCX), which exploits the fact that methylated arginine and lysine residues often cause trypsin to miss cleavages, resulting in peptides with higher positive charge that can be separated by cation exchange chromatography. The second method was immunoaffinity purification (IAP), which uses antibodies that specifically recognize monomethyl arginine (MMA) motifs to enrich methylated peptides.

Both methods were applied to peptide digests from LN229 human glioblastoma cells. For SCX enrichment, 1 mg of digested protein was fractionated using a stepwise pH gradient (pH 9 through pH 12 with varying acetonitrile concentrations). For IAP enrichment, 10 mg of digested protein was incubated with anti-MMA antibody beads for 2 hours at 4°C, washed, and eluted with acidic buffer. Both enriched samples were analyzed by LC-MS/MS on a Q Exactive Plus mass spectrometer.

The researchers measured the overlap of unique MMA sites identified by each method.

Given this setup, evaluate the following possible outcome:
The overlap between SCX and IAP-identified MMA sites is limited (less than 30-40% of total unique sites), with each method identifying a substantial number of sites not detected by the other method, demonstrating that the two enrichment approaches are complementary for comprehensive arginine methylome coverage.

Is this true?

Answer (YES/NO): YES